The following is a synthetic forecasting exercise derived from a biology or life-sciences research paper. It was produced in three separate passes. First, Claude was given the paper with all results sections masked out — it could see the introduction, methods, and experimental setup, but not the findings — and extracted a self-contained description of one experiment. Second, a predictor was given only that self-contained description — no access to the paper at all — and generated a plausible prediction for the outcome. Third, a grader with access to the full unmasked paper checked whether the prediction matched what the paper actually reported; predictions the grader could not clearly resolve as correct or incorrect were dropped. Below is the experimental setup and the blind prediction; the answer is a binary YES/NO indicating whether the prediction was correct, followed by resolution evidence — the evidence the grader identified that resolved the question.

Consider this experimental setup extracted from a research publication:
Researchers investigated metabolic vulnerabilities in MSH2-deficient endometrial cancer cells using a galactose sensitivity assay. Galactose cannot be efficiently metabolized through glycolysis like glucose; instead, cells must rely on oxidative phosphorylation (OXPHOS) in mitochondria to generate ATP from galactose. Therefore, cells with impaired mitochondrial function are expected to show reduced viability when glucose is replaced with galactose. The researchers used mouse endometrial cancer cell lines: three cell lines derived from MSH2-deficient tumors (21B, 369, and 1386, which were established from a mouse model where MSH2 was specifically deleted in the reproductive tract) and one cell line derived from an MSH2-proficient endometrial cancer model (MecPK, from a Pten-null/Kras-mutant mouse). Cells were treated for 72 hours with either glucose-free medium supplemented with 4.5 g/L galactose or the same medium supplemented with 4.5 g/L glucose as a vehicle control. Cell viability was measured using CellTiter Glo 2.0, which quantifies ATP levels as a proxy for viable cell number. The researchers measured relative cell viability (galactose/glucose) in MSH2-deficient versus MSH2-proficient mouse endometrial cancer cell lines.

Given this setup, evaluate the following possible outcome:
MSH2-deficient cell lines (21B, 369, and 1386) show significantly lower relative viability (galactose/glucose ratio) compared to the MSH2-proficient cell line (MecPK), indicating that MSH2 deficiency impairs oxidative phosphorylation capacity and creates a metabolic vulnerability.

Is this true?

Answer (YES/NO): YES